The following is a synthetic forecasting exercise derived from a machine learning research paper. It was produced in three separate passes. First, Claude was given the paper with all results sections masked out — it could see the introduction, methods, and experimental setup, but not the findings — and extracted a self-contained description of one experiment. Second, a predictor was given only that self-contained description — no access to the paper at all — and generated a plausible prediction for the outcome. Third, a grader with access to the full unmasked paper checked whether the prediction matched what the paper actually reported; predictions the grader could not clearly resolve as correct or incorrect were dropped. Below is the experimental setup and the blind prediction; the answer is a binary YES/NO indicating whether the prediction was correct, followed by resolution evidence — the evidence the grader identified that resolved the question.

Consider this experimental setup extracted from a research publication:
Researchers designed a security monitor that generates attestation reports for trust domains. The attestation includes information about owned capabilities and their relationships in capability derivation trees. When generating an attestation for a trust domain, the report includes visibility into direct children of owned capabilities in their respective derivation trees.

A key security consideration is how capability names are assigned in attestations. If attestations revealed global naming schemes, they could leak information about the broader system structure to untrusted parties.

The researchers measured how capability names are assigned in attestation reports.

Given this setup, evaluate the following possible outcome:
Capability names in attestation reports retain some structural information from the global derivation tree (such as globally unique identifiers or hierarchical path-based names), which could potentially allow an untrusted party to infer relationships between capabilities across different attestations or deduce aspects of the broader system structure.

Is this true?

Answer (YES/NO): NO